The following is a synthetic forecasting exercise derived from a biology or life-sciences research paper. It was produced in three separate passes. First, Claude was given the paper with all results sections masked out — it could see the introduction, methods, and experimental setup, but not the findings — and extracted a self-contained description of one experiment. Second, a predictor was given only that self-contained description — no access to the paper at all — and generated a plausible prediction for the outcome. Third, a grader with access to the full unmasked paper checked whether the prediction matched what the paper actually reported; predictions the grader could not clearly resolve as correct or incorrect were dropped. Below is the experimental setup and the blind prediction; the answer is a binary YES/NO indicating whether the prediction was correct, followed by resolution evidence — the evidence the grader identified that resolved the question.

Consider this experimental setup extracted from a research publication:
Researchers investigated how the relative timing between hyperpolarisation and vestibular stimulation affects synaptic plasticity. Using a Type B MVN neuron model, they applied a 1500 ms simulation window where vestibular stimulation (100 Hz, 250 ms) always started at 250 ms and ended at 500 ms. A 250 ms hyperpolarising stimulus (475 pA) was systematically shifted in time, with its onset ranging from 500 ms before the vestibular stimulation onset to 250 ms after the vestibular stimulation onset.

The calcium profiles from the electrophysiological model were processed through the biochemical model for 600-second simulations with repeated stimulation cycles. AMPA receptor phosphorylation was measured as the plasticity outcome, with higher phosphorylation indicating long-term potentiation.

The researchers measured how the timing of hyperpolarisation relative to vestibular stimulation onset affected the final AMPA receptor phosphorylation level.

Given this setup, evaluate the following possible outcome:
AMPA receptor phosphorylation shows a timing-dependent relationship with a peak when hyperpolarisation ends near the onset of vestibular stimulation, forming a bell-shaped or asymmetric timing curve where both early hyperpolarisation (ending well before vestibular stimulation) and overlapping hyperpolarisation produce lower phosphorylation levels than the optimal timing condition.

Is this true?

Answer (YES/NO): YES